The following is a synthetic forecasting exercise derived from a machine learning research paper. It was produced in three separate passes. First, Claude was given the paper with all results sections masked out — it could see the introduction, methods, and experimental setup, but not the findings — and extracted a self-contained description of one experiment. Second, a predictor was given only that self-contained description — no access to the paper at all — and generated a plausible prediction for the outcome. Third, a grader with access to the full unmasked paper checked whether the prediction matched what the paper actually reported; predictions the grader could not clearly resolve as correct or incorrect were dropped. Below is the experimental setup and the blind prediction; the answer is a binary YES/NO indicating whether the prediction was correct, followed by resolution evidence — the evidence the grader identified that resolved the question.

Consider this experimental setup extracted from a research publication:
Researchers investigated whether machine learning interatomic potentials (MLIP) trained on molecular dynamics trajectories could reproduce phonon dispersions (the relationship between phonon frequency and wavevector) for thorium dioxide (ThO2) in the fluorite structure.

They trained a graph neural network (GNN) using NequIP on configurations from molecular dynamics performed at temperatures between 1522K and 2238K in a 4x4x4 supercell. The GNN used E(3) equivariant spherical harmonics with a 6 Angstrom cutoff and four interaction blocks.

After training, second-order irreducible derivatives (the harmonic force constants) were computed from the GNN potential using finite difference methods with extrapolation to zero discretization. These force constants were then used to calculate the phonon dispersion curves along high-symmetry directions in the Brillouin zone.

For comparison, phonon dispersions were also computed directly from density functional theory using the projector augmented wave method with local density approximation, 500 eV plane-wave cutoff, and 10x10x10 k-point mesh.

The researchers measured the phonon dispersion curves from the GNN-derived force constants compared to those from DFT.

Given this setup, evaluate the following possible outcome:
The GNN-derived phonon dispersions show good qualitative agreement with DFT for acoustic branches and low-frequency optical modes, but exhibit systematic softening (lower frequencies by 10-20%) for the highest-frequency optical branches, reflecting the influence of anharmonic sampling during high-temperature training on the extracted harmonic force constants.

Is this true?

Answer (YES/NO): NO